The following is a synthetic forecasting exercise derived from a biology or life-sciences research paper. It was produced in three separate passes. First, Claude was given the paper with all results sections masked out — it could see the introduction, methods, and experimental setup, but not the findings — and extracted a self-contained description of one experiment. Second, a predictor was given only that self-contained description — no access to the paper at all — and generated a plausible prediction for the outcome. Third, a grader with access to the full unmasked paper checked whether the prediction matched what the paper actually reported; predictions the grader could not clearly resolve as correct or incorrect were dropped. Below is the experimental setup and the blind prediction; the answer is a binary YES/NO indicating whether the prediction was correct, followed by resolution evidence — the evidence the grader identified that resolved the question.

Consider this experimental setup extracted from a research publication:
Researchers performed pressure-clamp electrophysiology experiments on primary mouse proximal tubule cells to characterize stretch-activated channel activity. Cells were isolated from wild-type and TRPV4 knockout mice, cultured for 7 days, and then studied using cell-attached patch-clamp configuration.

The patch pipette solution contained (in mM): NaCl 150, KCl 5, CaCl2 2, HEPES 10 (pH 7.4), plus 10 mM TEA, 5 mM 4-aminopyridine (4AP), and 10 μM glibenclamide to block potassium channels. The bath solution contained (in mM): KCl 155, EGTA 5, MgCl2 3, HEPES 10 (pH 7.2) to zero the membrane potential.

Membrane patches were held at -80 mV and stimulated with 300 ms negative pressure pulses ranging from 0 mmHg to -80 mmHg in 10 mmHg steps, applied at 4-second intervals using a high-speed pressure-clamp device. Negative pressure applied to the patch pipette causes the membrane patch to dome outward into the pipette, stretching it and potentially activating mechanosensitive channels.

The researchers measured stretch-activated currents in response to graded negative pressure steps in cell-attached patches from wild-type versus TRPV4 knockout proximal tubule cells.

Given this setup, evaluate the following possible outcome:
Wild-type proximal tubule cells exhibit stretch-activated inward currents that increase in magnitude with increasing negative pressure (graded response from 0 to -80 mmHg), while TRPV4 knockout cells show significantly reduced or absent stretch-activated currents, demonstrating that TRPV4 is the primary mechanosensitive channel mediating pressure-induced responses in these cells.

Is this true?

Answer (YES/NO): NO